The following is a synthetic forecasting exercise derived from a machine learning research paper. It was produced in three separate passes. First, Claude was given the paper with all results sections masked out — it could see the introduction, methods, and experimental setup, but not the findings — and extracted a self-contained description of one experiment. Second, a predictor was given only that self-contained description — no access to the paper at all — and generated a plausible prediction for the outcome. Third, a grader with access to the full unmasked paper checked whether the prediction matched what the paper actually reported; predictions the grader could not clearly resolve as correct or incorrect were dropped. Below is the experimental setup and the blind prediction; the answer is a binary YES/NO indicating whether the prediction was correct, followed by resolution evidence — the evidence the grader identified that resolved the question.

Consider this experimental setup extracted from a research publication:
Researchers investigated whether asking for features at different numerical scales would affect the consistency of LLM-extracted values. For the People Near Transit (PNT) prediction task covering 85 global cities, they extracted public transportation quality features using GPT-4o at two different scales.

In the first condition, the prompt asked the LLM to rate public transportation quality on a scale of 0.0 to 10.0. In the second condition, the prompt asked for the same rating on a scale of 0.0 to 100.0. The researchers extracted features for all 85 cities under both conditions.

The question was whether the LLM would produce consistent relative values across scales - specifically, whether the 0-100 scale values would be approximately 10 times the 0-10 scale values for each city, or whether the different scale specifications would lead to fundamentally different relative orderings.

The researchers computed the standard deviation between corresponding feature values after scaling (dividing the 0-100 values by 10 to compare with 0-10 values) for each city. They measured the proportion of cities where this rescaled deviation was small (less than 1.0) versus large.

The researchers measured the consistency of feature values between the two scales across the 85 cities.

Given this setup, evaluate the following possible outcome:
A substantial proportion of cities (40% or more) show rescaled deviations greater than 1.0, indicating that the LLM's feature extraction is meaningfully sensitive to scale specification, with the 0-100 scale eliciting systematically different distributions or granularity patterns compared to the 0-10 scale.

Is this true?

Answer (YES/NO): NO